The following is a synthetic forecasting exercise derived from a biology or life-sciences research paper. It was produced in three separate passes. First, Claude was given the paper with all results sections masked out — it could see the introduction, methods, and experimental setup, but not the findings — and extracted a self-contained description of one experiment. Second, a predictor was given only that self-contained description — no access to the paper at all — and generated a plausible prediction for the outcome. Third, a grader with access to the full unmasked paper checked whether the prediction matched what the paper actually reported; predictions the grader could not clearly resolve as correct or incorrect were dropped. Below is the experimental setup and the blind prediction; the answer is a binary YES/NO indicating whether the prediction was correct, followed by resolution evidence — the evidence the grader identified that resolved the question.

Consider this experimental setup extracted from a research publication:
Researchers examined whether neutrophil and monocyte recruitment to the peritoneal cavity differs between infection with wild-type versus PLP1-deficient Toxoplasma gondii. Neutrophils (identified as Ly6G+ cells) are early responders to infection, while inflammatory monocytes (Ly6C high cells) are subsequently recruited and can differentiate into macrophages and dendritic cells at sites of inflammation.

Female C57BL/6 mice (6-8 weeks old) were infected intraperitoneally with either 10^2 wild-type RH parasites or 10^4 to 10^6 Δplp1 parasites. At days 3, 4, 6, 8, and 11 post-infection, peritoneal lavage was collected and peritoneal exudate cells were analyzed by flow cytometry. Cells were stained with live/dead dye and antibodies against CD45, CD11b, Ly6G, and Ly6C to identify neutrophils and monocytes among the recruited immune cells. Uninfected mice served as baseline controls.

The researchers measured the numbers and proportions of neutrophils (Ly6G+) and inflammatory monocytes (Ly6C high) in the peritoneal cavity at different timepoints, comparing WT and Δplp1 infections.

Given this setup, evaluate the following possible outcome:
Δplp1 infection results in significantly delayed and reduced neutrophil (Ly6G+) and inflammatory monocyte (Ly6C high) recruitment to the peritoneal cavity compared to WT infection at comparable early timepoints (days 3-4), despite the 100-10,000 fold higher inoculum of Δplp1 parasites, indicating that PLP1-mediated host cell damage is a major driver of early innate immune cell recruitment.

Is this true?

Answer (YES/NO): NO